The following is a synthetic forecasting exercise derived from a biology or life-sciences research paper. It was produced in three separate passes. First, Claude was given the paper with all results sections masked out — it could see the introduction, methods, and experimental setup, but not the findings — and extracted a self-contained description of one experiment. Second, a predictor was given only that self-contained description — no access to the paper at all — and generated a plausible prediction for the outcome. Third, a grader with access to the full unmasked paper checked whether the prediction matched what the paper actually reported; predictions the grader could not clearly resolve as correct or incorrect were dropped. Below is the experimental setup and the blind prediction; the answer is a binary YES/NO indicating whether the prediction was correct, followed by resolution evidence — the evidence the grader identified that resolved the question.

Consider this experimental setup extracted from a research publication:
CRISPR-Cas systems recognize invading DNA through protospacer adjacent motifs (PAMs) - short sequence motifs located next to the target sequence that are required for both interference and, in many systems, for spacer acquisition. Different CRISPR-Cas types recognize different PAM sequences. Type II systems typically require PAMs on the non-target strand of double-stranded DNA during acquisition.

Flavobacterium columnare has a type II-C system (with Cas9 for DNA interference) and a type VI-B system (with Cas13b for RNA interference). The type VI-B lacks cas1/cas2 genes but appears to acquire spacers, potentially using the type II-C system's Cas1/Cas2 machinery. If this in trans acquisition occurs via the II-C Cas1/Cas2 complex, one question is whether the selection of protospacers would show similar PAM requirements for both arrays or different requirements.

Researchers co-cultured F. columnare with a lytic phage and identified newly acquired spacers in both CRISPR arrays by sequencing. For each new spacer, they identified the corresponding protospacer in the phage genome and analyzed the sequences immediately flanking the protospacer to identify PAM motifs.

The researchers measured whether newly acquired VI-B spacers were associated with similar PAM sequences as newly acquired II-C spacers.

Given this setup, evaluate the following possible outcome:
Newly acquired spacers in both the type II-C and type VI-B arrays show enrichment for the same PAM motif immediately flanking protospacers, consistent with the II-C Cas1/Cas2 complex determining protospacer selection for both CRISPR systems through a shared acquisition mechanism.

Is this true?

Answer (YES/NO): YES